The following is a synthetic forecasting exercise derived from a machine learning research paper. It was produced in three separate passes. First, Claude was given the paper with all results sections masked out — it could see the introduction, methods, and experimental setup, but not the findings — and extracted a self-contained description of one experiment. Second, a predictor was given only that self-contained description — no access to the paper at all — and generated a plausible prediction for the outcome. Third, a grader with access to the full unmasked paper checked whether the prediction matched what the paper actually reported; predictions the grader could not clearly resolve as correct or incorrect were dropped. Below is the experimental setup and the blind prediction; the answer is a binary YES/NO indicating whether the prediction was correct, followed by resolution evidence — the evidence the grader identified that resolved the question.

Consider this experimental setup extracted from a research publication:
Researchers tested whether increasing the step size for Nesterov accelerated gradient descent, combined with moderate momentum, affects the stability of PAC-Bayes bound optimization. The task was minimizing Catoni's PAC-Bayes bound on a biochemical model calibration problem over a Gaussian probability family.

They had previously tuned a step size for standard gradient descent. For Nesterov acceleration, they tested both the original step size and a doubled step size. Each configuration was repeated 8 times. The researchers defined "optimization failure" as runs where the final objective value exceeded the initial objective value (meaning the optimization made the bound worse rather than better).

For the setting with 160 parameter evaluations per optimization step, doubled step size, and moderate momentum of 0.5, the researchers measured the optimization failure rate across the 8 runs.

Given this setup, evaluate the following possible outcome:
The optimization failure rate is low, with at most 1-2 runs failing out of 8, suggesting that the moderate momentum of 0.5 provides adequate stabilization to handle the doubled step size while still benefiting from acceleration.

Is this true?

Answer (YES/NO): NO